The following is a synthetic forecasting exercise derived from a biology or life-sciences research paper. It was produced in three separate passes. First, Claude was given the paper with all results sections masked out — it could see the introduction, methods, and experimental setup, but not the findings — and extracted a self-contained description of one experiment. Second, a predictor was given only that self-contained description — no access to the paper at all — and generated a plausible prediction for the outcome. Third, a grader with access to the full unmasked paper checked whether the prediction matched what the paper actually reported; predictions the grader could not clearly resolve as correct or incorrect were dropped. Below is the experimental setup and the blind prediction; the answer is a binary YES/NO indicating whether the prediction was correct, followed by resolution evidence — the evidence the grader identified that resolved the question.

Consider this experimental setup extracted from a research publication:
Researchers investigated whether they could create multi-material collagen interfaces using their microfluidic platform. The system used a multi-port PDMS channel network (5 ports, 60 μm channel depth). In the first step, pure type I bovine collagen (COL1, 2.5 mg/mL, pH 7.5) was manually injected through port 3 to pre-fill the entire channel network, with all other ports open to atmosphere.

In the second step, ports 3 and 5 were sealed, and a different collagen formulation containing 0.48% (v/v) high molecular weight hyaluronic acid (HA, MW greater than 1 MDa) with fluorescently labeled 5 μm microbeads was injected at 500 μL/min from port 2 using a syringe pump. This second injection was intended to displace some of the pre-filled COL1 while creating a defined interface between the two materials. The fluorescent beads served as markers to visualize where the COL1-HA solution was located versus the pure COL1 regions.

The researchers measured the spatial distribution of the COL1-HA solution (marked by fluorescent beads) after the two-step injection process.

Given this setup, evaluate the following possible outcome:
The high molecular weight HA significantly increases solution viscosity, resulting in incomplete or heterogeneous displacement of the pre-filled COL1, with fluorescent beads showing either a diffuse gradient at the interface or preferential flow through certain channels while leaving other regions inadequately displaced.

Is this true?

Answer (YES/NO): NO